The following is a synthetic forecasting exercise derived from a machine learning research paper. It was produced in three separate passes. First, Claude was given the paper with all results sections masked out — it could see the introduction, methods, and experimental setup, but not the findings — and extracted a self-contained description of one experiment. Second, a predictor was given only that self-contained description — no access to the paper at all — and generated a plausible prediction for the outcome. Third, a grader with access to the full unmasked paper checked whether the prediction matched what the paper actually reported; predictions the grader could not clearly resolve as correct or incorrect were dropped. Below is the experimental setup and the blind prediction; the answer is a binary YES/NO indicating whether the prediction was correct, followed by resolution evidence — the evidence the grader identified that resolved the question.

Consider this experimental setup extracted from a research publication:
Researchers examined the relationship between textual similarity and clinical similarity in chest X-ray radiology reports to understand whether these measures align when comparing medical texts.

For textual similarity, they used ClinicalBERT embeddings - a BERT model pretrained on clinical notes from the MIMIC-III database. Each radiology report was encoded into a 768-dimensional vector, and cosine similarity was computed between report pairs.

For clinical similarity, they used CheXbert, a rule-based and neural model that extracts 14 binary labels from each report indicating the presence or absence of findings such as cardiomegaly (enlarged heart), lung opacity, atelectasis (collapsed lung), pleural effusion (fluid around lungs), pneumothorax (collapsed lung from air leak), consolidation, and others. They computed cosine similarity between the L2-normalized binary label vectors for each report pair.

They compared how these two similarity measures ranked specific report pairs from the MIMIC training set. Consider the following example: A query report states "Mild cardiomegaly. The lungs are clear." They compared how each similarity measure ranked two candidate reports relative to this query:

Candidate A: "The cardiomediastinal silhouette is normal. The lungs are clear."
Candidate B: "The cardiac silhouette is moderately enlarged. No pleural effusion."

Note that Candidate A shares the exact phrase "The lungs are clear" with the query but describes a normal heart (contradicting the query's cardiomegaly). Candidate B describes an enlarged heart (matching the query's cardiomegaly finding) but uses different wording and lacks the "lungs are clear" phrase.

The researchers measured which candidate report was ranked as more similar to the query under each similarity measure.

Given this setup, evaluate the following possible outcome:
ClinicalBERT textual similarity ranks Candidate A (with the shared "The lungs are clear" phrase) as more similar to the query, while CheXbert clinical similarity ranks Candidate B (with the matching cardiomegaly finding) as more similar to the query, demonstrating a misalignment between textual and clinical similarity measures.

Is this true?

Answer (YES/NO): YES